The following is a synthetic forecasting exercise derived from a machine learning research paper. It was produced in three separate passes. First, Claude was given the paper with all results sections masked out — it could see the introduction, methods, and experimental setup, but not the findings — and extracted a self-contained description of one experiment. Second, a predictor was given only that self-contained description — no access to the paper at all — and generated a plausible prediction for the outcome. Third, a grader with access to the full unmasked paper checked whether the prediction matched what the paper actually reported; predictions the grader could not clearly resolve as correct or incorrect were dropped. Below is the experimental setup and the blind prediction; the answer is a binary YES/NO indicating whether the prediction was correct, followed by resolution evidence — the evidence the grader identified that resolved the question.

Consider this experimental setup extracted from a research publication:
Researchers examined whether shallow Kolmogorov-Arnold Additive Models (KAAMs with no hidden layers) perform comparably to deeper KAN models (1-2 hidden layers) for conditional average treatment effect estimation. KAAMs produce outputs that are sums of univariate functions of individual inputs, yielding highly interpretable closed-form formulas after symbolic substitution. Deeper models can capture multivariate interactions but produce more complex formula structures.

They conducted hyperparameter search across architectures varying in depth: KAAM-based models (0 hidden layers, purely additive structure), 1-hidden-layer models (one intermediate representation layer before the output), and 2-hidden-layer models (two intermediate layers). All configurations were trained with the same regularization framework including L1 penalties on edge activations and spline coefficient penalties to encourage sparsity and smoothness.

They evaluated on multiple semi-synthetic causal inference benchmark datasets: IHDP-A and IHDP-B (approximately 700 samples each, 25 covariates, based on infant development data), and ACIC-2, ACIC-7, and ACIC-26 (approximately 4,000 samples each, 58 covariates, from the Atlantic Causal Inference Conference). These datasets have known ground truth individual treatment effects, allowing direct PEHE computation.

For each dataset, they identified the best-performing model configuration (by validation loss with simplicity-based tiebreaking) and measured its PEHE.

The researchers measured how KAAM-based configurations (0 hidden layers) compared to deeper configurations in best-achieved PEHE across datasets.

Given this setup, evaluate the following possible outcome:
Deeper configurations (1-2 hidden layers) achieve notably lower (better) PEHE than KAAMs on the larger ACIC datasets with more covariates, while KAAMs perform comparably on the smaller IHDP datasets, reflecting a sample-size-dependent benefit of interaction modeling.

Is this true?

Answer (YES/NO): NO